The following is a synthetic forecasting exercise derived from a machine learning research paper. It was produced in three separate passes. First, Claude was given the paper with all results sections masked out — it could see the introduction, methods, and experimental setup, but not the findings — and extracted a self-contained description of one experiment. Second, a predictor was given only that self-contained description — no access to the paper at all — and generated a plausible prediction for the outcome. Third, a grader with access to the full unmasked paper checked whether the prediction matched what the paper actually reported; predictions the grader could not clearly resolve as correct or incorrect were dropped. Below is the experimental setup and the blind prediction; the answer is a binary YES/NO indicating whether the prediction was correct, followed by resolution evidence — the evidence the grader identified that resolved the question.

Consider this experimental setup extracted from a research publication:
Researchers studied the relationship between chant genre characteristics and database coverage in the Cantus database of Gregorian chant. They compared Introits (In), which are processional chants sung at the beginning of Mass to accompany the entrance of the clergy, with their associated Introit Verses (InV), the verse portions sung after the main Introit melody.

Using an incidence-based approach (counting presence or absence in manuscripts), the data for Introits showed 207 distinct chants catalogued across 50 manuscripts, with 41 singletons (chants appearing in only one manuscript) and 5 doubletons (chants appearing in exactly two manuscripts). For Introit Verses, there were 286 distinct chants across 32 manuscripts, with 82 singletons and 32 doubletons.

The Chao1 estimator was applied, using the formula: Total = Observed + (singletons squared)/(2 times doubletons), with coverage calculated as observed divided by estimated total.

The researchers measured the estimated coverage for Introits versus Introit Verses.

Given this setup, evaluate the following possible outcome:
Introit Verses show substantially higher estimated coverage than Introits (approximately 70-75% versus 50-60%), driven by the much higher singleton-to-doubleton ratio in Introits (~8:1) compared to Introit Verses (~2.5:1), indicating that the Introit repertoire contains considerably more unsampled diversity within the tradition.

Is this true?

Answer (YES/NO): YES